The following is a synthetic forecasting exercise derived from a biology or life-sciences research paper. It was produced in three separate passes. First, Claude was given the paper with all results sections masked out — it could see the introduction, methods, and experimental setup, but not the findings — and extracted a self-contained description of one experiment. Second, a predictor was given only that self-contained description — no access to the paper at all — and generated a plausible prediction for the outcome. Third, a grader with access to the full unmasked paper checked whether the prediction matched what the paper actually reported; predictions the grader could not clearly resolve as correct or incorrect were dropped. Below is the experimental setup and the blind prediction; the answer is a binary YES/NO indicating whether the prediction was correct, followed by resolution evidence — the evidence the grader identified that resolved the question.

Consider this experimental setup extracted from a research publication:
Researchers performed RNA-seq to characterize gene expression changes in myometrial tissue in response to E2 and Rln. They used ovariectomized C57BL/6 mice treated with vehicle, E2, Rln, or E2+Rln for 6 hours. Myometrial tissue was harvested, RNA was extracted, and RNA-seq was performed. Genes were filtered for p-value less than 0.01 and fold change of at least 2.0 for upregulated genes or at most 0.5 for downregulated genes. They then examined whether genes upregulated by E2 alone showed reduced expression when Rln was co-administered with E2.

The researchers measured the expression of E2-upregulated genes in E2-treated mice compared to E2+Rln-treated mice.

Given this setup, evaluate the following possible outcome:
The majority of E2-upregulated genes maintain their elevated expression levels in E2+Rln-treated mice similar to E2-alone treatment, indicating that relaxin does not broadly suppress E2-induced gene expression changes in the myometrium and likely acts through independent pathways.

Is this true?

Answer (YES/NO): NO